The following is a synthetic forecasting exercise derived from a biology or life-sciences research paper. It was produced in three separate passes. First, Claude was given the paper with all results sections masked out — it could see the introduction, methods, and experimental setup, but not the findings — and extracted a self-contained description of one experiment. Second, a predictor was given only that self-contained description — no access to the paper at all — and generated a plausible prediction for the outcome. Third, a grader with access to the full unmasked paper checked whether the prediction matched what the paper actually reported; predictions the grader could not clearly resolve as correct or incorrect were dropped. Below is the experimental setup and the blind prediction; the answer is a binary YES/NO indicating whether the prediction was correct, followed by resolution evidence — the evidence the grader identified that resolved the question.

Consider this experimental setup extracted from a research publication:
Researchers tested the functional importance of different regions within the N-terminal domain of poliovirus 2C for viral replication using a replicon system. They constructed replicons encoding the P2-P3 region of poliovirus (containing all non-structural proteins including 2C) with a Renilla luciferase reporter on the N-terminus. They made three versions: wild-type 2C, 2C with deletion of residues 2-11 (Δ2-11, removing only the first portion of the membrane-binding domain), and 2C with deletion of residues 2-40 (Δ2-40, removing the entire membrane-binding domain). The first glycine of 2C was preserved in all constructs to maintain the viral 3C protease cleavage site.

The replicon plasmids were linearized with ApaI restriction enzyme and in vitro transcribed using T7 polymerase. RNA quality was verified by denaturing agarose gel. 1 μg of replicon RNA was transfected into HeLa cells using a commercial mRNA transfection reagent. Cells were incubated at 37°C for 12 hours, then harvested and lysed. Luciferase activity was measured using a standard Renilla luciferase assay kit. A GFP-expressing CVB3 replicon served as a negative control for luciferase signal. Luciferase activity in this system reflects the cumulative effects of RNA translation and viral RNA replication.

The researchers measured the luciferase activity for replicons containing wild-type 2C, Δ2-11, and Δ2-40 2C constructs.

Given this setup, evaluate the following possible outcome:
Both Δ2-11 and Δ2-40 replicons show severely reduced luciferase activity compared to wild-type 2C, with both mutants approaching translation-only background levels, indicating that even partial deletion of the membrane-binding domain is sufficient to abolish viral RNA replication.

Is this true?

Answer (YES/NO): NO